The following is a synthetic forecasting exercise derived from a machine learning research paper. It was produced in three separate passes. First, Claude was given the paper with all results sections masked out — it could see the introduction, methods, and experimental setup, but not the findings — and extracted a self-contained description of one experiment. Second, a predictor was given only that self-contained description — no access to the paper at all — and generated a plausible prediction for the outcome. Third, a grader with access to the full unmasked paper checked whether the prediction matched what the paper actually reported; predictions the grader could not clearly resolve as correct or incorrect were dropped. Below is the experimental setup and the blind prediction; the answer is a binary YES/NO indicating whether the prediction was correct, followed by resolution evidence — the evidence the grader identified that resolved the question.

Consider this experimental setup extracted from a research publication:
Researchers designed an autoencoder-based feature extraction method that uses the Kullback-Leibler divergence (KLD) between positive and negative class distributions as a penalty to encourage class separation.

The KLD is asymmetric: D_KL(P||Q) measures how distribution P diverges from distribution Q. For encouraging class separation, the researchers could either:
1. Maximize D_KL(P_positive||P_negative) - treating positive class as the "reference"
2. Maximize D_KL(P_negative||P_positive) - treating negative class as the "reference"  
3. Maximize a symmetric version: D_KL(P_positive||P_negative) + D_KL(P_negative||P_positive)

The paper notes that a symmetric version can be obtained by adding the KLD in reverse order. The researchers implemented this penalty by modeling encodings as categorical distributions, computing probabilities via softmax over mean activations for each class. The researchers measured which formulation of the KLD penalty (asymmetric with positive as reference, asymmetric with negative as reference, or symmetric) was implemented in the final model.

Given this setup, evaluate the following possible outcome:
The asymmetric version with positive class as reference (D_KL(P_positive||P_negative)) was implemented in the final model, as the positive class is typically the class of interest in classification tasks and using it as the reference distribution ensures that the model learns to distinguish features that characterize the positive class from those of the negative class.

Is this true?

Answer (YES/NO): YES